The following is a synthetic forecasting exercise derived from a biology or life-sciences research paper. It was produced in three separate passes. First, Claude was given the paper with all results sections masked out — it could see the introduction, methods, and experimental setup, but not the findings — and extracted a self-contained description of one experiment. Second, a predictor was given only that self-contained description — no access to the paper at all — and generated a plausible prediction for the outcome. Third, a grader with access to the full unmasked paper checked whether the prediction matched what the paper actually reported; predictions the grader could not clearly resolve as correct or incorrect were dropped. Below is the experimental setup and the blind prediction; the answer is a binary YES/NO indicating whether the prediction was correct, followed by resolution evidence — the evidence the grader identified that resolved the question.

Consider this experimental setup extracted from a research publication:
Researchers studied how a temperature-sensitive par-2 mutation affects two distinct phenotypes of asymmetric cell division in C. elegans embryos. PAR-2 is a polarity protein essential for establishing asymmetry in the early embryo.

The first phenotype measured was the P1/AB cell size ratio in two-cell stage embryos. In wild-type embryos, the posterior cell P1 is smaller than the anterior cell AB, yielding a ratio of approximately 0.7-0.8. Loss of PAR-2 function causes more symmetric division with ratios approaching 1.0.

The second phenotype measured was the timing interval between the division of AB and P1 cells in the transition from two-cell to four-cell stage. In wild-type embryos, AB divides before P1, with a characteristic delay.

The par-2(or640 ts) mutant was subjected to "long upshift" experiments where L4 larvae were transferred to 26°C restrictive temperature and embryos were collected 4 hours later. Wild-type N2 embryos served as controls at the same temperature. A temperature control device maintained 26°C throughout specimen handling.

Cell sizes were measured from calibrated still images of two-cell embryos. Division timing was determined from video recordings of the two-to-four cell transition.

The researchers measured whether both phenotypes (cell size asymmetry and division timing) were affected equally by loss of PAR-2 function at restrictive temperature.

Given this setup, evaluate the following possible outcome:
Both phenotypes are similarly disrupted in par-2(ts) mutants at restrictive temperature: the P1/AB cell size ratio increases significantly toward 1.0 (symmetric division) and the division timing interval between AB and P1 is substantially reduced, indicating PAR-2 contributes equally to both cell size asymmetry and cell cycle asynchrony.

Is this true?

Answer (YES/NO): YES